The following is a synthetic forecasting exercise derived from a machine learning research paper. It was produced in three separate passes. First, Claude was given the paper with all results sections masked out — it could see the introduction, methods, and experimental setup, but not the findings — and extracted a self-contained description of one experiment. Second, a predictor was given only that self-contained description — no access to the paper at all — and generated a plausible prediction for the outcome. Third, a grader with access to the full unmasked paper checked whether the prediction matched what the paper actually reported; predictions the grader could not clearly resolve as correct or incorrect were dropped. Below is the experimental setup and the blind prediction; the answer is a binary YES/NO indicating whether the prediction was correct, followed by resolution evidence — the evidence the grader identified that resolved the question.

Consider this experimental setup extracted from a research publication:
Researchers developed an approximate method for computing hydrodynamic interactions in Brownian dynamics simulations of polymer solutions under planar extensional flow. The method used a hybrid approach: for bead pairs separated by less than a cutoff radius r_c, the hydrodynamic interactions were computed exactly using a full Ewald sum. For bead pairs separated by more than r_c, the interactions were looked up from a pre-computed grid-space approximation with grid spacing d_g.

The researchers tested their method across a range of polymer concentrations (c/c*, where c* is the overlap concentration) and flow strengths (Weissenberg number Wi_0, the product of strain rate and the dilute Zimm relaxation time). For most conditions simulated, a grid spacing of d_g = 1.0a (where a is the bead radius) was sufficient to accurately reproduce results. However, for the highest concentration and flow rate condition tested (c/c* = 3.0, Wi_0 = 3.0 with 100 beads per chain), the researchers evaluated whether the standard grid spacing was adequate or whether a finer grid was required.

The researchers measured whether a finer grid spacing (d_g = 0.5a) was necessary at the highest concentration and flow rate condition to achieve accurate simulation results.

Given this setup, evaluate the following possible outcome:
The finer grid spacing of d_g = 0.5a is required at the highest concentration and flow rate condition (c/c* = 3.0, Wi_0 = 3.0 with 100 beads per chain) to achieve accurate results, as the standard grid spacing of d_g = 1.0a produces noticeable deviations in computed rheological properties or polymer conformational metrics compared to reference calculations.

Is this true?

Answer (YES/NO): YES